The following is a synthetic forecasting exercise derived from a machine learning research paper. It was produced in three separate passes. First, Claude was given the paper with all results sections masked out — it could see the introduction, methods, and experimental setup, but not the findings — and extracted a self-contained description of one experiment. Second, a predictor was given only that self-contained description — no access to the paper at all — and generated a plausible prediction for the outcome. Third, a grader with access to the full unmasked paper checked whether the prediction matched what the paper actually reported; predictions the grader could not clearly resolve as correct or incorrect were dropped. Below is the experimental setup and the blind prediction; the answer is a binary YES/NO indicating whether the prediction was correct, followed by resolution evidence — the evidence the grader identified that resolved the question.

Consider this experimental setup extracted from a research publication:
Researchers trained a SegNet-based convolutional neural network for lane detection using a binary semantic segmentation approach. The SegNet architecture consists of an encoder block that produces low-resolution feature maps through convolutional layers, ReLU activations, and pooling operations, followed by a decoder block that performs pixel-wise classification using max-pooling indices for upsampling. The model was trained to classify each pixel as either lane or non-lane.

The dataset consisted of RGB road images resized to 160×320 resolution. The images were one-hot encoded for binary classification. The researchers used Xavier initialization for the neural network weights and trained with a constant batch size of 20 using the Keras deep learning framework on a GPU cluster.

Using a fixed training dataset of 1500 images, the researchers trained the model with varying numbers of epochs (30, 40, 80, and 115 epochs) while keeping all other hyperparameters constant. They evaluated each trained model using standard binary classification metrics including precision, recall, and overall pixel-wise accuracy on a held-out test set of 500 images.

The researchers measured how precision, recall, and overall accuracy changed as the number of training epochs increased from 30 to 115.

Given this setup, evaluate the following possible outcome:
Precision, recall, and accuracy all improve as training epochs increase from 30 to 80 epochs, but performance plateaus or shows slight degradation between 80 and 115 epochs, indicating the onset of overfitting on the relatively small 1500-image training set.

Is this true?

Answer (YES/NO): NO